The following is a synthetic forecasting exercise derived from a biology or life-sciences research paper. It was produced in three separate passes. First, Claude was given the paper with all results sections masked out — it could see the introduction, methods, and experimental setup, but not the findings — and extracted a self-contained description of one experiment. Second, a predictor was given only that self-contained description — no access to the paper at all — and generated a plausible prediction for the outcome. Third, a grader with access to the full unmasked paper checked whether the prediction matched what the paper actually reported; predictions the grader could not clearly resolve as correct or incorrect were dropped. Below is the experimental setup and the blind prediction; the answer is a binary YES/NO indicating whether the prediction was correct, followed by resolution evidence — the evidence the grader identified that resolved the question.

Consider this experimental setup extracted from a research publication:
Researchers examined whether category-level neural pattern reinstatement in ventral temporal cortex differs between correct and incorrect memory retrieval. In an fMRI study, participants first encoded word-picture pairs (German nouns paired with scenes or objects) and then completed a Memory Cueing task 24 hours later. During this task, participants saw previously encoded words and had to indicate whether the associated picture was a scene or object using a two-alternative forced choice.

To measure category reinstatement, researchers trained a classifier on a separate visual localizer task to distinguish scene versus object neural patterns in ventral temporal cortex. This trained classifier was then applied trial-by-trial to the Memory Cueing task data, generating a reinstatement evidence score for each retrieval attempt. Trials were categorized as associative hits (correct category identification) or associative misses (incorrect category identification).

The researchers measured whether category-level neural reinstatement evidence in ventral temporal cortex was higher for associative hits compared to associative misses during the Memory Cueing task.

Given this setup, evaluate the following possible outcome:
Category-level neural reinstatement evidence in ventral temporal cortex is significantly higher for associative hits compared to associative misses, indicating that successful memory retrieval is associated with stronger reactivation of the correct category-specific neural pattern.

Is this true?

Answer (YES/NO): YES